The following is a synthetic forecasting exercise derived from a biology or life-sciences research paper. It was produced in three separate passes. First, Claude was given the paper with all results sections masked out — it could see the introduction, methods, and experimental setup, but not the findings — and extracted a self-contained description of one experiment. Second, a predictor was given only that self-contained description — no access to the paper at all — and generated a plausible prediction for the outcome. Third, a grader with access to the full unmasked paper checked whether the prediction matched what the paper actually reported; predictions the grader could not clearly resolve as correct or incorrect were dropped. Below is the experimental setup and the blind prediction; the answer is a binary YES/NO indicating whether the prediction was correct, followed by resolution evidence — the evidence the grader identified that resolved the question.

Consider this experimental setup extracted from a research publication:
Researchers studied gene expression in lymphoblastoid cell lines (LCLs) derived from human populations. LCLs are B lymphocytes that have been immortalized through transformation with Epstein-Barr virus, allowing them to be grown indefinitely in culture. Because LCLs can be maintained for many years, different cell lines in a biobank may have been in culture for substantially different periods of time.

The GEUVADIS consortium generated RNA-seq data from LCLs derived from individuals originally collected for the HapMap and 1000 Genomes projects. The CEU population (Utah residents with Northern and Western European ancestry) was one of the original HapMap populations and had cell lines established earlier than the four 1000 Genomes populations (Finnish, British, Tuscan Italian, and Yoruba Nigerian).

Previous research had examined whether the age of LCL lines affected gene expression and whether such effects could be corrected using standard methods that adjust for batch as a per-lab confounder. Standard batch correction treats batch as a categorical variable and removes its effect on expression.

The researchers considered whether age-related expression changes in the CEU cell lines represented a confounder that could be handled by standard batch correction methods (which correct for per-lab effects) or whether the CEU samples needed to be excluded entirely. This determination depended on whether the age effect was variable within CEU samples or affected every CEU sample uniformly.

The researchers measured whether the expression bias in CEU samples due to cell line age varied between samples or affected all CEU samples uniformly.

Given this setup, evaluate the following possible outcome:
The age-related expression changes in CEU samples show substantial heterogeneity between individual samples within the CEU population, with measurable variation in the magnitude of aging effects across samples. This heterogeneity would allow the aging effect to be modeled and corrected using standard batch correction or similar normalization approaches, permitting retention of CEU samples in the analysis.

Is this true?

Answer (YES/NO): NO